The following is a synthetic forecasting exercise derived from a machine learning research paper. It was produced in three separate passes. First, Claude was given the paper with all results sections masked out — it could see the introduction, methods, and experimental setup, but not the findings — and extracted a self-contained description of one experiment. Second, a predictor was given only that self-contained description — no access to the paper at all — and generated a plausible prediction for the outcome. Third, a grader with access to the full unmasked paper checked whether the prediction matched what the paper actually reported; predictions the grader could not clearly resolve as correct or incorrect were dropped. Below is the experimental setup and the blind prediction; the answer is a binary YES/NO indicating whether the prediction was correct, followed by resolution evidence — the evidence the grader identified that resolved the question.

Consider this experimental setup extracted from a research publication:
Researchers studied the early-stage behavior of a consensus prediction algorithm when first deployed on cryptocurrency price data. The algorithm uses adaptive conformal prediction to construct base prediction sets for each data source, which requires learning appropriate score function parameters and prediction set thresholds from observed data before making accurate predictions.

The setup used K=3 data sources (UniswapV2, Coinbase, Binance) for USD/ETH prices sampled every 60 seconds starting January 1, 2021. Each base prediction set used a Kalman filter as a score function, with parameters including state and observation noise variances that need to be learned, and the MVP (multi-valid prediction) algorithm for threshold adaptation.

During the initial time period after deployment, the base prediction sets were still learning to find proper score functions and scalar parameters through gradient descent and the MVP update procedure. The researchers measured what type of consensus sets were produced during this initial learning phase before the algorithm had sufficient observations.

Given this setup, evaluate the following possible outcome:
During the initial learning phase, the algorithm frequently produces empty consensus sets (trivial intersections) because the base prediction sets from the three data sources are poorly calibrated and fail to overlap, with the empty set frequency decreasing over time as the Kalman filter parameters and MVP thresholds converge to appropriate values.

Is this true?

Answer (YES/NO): YES